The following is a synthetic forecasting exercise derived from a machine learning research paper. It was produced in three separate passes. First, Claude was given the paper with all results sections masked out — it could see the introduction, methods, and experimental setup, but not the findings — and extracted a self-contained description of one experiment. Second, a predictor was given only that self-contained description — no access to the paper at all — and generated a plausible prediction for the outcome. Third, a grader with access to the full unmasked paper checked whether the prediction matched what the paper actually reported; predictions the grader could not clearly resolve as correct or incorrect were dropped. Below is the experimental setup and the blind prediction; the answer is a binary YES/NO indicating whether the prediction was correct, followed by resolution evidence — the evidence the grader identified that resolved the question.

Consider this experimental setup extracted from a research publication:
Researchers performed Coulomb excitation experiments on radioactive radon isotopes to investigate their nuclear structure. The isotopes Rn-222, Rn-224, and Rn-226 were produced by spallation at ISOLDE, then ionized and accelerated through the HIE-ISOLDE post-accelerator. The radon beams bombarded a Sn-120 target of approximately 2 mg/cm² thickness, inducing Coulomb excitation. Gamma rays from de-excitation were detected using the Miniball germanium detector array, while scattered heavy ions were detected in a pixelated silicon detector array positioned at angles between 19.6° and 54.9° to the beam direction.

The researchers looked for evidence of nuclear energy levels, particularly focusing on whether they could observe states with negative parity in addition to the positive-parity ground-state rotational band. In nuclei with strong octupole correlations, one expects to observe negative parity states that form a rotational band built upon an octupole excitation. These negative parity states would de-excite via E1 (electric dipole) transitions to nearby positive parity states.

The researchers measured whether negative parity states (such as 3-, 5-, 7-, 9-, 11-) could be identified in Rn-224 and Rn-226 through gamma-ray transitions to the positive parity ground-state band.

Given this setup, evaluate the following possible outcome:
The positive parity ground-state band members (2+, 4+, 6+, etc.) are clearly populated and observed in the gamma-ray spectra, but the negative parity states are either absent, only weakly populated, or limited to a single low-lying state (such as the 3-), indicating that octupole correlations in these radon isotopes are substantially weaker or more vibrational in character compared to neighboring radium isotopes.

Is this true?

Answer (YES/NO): NO